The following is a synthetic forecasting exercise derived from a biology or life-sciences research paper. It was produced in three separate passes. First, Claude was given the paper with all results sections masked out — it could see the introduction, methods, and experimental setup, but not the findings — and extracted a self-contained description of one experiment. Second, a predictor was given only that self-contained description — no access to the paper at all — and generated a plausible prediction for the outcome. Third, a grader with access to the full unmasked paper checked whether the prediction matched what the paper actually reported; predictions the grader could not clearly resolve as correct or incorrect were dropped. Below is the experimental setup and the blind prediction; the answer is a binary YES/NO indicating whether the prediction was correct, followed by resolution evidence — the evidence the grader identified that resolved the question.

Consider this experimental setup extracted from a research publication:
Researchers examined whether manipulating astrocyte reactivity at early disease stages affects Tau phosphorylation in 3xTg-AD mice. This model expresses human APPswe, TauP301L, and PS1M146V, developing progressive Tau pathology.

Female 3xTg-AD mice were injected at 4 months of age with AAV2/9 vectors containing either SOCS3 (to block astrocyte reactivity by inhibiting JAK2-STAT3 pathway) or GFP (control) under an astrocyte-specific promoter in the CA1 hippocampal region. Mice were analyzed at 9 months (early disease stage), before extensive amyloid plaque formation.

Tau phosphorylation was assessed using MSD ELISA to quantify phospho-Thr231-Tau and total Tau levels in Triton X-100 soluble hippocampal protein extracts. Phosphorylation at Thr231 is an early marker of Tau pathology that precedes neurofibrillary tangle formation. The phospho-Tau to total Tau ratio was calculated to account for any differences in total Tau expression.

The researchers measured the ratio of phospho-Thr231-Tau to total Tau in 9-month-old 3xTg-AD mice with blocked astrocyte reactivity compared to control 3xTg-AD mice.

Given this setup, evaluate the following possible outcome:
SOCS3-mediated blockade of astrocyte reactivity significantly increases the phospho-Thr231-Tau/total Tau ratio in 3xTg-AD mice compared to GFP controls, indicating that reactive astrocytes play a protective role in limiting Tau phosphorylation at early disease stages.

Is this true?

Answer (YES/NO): NO